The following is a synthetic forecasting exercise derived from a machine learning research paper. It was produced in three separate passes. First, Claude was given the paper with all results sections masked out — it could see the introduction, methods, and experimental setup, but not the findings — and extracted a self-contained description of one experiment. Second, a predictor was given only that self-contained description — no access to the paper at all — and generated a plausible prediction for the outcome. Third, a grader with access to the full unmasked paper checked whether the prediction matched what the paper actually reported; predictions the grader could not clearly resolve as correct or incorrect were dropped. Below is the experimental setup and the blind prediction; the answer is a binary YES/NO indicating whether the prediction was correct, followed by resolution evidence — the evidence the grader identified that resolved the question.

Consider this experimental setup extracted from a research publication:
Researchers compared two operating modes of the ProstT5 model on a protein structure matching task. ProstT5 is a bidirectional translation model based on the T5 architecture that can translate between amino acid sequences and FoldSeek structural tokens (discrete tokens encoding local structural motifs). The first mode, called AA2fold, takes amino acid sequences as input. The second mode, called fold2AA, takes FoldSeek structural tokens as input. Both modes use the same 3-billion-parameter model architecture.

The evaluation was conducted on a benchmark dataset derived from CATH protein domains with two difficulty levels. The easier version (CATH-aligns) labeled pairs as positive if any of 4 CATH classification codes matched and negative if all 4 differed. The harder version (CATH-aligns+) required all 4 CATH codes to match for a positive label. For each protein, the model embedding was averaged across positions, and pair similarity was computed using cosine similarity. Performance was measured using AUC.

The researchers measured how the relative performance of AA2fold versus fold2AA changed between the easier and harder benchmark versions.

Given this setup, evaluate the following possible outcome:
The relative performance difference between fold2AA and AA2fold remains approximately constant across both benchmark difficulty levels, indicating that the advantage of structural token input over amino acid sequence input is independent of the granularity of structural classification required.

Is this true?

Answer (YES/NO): NO